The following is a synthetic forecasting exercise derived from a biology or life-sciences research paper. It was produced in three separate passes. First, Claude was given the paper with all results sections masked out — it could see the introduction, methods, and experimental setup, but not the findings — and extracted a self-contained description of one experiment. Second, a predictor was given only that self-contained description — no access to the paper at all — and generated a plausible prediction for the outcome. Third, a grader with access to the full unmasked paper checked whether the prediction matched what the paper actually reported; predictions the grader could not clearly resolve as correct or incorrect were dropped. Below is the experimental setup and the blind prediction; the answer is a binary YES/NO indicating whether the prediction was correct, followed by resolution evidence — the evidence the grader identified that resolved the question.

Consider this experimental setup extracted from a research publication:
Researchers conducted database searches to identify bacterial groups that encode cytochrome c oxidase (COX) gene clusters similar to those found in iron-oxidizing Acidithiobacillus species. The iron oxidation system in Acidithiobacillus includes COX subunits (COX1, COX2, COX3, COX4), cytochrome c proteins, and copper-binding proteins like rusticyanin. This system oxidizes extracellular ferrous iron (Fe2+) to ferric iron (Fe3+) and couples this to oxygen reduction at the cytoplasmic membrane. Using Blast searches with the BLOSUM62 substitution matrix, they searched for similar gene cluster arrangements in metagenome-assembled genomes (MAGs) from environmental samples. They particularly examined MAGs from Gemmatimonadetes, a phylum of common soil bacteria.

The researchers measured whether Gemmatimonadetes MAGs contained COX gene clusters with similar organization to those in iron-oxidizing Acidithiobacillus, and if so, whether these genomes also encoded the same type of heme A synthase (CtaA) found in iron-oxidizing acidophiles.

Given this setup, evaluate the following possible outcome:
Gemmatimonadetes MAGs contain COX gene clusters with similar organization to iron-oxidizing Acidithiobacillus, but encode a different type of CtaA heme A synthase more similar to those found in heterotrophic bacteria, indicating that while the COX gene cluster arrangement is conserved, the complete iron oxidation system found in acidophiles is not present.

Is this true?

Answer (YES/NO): YES